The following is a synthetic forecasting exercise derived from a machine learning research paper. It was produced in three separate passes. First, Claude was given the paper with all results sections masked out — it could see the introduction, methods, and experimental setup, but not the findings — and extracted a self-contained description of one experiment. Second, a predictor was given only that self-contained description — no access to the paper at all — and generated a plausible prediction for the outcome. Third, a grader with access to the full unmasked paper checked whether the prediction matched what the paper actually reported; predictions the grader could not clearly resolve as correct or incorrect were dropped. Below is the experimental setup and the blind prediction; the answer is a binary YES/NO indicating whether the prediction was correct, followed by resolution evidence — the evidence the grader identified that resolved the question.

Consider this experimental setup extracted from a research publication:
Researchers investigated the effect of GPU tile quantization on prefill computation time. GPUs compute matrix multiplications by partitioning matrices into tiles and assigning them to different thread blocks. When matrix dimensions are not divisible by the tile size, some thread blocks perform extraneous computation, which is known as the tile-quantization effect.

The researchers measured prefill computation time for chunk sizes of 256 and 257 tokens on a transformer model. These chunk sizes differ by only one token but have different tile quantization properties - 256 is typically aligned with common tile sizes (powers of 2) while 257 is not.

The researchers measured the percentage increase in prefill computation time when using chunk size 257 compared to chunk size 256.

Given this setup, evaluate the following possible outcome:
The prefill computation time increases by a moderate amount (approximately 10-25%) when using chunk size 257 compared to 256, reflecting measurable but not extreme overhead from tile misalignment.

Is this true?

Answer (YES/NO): NO